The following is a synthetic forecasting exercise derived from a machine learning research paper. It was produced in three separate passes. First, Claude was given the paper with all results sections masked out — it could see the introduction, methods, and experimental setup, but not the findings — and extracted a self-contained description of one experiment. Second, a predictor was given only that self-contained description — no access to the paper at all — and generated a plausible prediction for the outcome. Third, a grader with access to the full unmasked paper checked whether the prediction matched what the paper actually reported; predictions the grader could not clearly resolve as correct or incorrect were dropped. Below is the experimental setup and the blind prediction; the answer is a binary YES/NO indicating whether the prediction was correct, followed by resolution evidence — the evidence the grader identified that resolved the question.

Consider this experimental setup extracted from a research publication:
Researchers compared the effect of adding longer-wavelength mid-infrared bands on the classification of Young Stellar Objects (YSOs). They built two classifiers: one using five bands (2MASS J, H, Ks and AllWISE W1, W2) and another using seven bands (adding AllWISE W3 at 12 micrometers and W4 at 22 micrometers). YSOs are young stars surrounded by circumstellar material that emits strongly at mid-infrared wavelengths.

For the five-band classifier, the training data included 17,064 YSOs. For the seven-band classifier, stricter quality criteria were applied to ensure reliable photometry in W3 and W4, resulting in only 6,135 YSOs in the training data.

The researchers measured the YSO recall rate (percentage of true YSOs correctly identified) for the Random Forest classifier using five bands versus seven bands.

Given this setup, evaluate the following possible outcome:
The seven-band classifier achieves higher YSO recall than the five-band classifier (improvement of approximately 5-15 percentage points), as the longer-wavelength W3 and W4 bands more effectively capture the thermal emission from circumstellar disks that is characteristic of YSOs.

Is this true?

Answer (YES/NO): YES